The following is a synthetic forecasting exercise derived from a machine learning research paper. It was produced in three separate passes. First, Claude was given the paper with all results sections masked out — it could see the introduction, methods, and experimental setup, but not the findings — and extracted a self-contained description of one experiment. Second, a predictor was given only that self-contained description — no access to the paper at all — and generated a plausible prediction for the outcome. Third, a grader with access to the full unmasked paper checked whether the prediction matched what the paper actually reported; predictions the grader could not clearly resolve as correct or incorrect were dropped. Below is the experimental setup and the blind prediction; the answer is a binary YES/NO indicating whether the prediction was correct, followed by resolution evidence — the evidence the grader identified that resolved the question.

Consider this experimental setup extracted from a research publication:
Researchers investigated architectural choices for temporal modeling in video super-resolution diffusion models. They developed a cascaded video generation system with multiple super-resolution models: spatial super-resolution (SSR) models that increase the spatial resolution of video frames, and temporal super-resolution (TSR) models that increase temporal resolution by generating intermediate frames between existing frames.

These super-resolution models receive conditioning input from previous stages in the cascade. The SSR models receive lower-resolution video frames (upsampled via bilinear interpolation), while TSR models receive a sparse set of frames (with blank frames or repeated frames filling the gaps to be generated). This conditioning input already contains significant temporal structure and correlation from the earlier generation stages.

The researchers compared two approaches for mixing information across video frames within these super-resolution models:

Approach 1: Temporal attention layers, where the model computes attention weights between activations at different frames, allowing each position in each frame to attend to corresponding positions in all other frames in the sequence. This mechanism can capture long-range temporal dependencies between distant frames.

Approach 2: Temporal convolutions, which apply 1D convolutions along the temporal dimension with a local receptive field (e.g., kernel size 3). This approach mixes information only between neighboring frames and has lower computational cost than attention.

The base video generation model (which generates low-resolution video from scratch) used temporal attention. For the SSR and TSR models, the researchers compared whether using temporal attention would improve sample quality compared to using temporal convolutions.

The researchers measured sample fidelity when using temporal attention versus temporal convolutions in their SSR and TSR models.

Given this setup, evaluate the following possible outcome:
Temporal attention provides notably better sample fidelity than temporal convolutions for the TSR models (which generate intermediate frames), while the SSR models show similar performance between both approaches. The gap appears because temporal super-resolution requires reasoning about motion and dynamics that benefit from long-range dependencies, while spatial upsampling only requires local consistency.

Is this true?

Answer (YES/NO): NO